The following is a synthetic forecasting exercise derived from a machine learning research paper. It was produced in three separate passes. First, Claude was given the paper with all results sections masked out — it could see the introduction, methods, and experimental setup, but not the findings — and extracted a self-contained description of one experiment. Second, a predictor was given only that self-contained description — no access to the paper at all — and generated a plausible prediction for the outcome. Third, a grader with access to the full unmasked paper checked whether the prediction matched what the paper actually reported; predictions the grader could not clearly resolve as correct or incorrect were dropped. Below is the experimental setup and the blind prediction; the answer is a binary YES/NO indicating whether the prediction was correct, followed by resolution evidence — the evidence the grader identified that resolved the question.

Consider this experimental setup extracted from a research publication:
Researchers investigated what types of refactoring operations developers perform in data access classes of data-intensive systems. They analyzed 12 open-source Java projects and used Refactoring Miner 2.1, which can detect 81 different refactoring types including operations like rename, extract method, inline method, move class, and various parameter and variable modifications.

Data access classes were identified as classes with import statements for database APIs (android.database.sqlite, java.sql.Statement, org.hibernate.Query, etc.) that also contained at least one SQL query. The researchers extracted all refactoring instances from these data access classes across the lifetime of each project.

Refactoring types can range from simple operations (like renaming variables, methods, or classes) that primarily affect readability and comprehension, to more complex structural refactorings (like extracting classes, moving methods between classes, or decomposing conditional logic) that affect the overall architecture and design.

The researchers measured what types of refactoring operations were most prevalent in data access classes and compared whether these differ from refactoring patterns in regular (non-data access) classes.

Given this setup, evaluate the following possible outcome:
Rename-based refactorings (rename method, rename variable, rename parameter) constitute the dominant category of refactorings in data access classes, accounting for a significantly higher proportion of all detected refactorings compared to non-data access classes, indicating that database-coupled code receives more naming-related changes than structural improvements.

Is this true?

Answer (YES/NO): YES